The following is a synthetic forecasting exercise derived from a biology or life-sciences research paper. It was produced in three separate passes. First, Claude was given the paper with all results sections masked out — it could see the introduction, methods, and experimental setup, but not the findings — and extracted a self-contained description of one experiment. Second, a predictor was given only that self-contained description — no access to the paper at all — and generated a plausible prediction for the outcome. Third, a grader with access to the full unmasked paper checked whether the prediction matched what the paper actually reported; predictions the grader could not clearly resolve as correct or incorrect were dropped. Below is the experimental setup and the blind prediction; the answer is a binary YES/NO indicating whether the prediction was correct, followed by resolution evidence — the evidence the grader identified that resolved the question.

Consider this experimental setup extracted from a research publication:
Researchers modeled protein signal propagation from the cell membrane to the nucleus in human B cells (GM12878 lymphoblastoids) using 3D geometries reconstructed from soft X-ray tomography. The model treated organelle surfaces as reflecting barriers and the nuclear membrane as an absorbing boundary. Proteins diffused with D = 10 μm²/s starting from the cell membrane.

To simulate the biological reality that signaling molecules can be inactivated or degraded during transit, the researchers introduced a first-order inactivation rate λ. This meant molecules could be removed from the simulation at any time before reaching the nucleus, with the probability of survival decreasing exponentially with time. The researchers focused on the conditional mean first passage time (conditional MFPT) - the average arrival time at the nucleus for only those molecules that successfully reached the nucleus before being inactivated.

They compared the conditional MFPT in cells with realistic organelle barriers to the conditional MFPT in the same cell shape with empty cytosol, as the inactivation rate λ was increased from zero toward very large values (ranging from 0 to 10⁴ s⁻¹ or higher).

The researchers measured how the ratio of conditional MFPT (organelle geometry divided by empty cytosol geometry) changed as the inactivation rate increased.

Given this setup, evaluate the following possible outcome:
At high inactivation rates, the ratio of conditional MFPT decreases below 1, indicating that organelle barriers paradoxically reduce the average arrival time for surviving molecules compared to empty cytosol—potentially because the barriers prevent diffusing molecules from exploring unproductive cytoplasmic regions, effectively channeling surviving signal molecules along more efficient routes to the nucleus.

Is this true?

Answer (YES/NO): NO